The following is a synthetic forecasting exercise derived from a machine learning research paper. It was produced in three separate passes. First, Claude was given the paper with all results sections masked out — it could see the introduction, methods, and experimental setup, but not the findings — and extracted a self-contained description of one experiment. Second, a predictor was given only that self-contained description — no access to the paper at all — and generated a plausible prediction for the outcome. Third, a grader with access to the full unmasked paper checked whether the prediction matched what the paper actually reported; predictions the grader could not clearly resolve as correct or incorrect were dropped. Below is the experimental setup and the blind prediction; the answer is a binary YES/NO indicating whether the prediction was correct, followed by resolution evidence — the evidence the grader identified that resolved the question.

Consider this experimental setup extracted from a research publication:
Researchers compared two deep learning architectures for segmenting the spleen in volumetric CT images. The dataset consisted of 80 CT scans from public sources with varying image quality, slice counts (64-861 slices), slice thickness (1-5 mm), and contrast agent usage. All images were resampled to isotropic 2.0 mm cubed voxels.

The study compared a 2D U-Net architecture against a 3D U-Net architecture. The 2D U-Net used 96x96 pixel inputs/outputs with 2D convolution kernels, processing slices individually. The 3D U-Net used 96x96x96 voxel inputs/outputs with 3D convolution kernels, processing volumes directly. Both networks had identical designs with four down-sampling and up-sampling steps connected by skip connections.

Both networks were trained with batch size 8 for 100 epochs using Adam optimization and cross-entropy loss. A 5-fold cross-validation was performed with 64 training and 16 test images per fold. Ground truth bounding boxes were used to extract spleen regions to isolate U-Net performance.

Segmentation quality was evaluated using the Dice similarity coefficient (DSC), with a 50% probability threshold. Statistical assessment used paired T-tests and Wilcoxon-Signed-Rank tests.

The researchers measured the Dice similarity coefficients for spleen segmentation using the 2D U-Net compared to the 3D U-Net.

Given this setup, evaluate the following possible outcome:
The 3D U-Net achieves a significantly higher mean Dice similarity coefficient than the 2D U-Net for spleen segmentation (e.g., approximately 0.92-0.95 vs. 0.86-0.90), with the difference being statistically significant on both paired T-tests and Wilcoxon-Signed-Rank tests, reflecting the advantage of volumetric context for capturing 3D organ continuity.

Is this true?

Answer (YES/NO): NO